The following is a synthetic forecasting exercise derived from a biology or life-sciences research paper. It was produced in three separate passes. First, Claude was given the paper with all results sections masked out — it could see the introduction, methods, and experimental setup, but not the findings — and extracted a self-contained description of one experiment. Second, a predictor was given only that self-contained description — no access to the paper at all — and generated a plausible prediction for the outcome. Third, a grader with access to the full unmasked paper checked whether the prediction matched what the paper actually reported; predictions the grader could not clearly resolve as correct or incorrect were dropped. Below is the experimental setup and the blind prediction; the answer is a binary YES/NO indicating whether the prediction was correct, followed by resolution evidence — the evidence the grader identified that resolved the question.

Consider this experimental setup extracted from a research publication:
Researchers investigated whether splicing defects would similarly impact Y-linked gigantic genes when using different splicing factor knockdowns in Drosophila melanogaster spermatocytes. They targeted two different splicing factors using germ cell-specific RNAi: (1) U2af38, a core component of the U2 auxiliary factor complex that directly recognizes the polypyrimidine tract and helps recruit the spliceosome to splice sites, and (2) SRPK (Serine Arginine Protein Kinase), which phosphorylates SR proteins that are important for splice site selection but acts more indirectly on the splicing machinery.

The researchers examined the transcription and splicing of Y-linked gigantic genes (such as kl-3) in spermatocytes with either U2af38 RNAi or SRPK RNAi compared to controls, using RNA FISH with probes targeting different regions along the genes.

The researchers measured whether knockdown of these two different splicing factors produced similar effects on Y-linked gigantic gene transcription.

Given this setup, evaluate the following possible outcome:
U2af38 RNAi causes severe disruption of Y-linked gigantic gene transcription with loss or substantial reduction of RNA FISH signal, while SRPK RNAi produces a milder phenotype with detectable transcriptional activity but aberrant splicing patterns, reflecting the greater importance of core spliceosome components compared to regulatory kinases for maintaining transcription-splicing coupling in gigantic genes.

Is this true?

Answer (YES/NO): NO